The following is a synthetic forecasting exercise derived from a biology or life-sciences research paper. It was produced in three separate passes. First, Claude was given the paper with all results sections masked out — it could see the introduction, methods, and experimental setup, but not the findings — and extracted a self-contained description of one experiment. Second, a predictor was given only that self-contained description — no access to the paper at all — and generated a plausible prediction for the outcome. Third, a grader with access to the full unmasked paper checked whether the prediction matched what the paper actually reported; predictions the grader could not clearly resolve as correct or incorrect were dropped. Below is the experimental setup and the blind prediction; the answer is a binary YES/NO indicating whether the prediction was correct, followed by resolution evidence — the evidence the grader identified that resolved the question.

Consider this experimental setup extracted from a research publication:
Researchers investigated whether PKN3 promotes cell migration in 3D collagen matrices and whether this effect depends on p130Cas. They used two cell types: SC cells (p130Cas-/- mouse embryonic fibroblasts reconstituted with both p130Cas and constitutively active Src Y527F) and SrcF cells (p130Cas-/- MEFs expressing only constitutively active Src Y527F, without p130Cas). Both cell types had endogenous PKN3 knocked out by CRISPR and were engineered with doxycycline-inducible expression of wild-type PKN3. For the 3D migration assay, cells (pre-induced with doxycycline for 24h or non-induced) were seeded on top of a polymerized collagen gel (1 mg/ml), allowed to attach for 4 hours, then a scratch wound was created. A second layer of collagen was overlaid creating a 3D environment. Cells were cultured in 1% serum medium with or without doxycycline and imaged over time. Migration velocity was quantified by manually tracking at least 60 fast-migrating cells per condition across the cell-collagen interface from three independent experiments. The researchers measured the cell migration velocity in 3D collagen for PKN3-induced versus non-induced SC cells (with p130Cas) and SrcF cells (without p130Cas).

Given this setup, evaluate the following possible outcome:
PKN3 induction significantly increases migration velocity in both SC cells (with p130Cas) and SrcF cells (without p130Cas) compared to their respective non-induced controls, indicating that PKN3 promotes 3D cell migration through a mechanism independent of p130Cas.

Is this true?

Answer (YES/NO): NO